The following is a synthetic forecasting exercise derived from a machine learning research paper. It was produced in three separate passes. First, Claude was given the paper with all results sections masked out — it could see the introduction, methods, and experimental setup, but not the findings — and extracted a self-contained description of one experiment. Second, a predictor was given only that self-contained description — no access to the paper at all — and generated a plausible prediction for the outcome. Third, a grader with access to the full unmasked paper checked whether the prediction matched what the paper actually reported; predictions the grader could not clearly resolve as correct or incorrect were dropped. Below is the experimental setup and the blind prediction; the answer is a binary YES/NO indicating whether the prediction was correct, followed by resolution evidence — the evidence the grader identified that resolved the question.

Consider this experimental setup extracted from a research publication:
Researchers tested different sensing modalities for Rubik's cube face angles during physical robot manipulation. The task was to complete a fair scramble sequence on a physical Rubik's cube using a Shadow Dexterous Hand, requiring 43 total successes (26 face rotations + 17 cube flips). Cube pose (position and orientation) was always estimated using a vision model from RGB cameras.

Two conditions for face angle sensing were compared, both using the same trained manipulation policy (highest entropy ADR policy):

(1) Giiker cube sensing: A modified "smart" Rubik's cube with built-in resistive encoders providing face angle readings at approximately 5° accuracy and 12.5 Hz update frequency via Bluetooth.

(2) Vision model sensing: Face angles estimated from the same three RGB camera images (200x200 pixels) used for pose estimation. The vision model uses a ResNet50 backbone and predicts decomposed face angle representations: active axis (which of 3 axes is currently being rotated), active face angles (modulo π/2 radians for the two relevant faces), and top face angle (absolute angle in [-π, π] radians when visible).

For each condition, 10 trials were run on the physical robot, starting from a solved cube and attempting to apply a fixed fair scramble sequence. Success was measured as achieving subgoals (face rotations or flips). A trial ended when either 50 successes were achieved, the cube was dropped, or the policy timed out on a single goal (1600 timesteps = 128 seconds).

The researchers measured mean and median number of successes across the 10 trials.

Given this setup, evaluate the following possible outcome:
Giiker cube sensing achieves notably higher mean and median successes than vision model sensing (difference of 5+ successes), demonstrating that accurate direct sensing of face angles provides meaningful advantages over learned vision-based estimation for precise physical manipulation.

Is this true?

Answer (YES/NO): YES